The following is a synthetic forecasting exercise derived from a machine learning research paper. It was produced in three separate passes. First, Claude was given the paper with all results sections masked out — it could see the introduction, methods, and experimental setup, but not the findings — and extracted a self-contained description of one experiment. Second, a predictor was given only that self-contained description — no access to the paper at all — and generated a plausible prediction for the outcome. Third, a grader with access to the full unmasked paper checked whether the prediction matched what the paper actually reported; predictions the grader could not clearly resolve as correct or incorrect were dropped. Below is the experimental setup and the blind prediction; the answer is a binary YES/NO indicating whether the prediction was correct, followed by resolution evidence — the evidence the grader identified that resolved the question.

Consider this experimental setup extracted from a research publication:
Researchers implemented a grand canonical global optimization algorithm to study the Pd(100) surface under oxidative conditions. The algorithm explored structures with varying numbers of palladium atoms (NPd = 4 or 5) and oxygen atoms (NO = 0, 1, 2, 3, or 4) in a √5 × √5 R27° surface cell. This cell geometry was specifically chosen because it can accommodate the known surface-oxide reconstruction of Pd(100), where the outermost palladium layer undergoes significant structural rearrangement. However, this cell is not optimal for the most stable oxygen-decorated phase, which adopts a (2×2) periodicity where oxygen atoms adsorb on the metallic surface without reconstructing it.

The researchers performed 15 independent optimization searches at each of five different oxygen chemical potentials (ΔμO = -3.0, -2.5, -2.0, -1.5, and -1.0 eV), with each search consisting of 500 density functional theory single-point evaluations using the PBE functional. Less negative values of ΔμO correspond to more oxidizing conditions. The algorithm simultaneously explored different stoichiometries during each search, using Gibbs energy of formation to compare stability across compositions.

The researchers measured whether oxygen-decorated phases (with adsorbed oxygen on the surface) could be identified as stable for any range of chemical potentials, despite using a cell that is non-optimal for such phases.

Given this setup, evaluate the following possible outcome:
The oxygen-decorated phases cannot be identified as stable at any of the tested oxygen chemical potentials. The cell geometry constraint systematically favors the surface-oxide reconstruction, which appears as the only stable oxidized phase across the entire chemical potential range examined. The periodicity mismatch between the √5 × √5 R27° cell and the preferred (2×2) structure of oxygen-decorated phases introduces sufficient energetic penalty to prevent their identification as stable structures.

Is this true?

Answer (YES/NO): NO